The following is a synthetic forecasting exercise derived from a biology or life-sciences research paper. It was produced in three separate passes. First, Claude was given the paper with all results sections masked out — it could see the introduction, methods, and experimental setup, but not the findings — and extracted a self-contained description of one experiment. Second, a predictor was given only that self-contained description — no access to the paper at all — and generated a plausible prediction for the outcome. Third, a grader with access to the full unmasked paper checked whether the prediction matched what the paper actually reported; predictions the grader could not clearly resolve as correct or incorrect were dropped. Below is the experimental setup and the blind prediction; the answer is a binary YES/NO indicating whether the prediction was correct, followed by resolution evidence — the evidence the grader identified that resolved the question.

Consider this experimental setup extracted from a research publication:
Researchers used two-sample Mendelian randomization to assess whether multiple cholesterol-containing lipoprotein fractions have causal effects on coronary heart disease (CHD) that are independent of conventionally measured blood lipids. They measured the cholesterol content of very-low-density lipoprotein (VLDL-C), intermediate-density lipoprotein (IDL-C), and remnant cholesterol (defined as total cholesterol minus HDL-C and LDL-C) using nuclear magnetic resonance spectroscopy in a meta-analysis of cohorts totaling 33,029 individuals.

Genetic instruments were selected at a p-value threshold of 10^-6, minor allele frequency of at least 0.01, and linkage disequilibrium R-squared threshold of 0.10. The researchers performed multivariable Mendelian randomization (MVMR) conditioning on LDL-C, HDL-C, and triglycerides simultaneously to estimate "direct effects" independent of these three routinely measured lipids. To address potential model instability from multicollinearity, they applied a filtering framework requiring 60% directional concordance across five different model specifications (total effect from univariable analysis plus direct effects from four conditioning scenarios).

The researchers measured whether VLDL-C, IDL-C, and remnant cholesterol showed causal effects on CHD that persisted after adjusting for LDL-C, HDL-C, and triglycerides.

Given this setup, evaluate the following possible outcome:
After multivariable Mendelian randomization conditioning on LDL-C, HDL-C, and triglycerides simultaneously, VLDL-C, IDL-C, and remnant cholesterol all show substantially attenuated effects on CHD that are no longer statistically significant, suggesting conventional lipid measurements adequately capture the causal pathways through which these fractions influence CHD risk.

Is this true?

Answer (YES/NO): NO